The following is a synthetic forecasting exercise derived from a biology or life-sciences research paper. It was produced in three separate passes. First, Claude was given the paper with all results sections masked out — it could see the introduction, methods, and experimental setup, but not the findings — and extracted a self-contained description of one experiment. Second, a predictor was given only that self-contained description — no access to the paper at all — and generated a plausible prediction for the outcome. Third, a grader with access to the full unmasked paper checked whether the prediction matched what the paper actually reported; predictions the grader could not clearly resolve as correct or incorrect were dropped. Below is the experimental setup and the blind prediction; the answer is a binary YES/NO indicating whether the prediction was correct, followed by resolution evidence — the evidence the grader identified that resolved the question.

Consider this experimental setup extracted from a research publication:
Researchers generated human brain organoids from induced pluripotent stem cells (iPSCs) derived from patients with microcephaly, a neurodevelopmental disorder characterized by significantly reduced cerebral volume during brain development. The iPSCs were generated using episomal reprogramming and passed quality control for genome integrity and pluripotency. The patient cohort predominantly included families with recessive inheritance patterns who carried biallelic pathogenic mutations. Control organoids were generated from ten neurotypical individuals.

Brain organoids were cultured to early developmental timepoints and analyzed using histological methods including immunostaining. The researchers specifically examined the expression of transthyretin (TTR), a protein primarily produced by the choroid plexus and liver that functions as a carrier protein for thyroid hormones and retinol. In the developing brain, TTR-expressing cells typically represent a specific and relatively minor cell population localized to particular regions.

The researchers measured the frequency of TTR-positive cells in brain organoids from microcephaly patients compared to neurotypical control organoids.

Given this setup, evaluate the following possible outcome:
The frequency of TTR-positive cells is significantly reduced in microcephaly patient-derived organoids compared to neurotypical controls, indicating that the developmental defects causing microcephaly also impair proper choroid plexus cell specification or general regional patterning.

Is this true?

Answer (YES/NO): NO